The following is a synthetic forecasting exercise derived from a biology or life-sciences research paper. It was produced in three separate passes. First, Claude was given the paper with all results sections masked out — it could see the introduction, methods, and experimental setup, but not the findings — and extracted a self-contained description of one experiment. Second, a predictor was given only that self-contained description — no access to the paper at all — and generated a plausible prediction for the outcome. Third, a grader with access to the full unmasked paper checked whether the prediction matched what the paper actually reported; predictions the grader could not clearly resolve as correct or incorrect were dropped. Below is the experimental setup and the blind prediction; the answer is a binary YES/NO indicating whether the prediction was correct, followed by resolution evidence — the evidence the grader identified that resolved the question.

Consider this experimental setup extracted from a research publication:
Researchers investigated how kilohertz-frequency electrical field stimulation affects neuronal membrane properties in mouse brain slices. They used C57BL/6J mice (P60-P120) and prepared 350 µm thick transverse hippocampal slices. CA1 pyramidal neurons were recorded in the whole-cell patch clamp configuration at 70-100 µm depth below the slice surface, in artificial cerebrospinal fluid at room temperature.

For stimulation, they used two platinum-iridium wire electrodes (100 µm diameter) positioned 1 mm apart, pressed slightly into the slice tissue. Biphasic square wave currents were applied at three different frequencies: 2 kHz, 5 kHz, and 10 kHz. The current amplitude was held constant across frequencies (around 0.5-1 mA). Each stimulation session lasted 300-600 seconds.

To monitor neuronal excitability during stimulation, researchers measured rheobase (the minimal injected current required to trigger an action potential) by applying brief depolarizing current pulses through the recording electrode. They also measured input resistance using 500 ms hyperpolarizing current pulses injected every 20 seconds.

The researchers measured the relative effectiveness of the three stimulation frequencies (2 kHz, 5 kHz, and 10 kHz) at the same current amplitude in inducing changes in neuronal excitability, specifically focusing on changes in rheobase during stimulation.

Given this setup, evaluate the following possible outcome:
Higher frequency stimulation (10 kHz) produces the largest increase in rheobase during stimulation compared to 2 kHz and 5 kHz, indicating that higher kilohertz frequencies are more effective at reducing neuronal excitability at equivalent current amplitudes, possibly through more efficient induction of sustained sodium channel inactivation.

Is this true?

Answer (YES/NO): NO